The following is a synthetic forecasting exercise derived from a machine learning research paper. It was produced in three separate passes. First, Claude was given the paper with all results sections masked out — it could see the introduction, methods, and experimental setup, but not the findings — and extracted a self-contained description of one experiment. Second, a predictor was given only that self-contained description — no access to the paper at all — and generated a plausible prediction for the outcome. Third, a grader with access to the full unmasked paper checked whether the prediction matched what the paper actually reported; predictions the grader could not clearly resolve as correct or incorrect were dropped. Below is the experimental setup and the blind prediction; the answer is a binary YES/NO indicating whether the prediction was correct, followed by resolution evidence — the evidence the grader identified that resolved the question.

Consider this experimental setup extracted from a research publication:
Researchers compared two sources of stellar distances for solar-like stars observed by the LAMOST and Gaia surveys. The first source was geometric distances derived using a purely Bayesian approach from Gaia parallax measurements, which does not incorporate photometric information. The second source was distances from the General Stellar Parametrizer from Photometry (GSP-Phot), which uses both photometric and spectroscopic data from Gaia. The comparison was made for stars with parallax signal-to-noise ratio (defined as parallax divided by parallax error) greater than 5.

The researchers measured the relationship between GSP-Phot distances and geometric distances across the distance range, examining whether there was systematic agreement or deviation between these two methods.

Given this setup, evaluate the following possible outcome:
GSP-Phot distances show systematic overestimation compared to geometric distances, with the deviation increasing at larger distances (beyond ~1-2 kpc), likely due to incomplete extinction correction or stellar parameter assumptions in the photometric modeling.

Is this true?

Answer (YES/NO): NO